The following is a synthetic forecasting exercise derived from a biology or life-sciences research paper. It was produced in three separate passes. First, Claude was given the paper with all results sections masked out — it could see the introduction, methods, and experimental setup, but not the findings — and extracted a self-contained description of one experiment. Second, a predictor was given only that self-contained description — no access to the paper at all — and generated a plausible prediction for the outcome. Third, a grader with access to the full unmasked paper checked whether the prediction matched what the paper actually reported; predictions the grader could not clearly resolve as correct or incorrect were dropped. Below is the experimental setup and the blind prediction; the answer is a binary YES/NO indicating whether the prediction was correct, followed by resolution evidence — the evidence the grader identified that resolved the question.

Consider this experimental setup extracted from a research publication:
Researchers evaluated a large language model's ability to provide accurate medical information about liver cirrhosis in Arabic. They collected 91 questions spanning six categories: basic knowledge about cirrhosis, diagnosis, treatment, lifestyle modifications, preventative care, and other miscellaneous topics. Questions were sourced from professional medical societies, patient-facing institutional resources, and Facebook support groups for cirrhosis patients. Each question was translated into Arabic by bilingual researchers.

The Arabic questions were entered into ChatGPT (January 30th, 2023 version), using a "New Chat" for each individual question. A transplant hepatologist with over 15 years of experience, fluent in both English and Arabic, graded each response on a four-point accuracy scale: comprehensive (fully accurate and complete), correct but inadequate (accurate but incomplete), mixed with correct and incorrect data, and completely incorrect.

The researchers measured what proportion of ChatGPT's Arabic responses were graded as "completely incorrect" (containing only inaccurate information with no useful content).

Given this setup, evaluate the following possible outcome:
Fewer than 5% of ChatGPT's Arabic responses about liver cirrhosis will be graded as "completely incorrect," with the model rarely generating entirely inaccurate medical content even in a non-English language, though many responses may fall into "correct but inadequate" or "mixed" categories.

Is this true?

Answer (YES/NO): NO